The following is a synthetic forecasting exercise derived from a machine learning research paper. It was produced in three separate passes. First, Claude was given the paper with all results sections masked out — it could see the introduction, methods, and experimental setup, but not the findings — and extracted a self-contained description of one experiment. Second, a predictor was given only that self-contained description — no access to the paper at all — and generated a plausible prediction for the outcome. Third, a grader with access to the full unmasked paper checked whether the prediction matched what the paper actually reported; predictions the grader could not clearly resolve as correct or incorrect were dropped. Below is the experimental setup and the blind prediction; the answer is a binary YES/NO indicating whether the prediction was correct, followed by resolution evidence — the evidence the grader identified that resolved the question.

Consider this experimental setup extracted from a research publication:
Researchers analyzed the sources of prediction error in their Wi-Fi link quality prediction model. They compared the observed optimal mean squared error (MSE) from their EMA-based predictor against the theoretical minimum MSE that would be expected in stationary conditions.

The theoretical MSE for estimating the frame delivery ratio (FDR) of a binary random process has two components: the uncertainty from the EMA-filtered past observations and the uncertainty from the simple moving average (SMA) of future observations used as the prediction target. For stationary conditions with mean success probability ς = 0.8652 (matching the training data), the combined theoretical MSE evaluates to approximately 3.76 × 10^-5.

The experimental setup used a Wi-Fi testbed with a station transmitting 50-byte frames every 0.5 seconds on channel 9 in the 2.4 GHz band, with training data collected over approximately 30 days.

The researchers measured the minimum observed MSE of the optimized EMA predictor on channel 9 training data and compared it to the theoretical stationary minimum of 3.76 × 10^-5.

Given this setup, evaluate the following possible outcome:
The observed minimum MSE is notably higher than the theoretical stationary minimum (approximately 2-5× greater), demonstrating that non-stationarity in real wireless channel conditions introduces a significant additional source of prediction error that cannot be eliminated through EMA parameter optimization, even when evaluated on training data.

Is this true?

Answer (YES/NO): NO